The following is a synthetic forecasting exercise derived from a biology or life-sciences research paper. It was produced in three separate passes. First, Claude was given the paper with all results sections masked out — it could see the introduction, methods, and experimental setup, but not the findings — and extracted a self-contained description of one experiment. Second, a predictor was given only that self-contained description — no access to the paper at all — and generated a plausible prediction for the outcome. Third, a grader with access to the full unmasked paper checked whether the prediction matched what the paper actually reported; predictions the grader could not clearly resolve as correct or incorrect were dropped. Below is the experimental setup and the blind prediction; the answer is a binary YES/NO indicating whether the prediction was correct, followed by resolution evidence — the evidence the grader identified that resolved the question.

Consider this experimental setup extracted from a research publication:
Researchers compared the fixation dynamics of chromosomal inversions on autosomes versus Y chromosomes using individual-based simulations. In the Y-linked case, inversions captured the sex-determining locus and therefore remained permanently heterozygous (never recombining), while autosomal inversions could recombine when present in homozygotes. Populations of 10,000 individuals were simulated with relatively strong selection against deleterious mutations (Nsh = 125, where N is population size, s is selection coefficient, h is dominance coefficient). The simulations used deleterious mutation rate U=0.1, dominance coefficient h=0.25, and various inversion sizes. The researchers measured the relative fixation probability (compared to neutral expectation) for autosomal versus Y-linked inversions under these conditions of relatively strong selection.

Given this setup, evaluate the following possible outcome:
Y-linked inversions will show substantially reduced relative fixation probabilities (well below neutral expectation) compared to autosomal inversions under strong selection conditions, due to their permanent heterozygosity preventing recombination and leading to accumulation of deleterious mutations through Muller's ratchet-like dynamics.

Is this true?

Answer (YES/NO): YES